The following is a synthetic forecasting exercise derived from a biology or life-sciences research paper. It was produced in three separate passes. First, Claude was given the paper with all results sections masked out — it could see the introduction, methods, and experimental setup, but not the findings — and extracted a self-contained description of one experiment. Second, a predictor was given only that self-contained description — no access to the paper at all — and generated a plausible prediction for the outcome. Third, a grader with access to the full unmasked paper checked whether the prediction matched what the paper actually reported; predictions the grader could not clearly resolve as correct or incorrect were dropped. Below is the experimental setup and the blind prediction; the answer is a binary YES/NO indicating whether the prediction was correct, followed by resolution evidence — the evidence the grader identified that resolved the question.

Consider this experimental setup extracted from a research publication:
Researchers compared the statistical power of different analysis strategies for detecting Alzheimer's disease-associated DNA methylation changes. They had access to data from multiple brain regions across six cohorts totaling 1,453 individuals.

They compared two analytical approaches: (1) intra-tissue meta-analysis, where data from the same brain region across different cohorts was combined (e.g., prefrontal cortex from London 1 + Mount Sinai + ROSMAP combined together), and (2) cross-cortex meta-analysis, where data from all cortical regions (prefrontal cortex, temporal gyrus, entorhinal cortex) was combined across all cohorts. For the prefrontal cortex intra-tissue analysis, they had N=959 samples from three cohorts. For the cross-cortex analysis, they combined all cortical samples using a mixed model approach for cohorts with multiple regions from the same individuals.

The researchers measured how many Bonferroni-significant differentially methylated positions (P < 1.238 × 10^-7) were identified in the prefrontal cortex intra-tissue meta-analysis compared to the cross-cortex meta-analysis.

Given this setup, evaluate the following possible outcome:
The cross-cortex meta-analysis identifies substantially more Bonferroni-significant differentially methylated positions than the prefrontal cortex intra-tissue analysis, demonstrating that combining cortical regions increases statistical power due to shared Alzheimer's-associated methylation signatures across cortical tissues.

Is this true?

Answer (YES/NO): NO